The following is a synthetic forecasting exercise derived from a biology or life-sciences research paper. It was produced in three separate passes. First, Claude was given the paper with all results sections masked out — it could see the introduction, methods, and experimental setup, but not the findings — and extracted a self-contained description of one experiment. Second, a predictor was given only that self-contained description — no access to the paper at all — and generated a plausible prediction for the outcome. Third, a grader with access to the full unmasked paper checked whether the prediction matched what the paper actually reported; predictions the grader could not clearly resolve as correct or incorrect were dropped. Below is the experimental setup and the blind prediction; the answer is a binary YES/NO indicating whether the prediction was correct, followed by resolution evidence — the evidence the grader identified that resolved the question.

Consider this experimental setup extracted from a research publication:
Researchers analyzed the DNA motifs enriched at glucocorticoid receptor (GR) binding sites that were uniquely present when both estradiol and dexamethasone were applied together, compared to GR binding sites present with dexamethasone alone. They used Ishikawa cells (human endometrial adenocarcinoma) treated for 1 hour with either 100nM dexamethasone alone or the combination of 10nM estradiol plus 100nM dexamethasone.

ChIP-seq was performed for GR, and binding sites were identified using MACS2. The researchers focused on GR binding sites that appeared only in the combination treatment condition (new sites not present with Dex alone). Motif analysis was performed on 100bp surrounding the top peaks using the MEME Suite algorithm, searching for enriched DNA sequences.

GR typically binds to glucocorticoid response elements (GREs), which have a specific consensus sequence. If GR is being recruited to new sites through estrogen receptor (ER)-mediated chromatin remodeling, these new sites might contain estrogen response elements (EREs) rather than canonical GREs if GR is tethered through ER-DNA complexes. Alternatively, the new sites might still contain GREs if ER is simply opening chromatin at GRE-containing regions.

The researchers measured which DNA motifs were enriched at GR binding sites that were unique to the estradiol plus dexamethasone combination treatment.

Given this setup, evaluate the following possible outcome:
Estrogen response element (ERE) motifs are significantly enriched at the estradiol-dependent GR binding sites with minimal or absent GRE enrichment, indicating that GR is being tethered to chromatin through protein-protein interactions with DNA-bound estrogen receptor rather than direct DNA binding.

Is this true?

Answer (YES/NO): NO